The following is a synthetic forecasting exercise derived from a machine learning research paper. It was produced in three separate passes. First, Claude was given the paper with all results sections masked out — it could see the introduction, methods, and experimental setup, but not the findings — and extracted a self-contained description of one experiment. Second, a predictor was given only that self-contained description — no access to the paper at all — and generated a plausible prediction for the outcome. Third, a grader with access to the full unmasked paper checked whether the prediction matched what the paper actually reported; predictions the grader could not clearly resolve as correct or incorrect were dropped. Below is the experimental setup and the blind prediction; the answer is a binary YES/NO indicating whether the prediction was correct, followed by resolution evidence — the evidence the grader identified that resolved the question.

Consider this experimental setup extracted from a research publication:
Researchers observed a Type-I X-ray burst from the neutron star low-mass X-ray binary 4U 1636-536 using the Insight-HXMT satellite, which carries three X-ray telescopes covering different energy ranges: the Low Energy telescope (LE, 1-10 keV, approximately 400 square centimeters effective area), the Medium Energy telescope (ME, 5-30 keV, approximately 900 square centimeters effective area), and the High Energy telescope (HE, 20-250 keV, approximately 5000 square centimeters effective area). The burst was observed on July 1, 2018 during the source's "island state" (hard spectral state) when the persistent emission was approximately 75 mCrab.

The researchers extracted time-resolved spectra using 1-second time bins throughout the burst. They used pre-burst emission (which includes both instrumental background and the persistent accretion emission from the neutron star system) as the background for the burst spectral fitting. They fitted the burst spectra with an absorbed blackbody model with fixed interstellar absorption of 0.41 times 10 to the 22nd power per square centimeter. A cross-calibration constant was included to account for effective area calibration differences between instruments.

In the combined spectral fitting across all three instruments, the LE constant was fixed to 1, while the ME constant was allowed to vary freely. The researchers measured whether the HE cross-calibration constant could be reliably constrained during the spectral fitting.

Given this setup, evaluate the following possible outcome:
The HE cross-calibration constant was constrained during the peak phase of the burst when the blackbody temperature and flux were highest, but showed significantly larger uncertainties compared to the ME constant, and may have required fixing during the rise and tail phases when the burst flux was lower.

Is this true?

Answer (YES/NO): NO